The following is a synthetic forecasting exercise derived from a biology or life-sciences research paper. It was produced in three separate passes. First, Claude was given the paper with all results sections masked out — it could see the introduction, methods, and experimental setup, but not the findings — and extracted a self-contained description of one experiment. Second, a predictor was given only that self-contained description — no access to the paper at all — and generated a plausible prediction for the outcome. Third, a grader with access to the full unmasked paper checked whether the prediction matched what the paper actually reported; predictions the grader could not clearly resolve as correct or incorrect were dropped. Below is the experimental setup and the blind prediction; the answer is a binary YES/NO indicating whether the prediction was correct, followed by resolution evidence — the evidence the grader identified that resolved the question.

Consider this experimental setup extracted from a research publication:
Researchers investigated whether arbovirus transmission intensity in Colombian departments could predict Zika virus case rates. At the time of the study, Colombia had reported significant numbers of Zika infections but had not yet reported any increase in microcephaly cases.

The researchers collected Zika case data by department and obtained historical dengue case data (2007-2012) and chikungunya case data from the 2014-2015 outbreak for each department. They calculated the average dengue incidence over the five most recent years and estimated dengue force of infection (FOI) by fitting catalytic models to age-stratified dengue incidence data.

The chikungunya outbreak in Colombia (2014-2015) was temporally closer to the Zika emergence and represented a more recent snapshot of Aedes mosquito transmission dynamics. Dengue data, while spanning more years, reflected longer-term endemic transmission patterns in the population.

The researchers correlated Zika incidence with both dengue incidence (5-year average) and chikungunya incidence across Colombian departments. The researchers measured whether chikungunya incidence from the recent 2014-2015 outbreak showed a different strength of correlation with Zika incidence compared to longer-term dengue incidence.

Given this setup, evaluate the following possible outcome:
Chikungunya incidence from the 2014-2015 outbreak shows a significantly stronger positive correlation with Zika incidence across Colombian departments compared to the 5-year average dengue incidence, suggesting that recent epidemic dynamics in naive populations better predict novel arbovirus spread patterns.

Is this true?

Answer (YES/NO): NO